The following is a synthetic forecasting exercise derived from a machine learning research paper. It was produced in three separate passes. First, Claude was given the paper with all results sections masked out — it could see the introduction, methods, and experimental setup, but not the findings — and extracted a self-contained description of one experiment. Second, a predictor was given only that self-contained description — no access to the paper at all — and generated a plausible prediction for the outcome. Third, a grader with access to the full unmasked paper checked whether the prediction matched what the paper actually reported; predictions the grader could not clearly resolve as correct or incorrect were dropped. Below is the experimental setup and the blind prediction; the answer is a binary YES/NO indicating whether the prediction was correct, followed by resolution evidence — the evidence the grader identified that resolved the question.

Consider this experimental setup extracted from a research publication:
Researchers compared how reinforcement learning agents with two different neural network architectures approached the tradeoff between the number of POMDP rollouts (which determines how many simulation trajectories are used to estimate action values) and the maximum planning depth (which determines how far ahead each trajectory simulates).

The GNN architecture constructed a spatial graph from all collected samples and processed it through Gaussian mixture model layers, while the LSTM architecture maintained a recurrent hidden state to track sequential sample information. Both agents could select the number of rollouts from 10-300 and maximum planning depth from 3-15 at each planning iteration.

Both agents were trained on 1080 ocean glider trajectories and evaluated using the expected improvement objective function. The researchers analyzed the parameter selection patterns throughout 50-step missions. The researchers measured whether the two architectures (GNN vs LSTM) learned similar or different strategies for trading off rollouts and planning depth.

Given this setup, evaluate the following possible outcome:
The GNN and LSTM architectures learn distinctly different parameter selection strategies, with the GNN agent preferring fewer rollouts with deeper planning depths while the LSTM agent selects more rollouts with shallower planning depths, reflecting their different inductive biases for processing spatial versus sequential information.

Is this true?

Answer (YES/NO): NO